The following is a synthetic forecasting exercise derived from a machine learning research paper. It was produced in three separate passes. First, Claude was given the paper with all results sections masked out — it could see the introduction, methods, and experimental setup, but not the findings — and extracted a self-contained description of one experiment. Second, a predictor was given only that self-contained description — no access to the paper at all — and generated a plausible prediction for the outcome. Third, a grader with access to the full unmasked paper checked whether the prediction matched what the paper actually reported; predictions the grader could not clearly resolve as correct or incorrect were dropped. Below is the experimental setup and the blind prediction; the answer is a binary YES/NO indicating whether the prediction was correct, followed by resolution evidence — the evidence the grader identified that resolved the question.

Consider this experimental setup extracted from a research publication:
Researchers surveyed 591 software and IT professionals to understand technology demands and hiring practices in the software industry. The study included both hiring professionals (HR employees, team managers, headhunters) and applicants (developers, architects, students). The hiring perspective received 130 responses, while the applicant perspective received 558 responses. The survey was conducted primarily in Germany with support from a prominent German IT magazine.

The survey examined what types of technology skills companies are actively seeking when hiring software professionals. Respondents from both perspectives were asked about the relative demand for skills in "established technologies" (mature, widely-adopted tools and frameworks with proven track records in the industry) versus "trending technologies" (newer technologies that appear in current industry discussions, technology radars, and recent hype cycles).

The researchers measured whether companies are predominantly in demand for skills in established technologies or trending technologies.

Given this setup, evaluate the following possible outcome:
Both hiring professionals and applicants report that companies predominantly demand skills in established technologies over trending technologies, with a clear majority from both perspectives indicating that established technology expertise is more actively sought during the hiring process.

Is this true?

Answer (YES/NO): NO